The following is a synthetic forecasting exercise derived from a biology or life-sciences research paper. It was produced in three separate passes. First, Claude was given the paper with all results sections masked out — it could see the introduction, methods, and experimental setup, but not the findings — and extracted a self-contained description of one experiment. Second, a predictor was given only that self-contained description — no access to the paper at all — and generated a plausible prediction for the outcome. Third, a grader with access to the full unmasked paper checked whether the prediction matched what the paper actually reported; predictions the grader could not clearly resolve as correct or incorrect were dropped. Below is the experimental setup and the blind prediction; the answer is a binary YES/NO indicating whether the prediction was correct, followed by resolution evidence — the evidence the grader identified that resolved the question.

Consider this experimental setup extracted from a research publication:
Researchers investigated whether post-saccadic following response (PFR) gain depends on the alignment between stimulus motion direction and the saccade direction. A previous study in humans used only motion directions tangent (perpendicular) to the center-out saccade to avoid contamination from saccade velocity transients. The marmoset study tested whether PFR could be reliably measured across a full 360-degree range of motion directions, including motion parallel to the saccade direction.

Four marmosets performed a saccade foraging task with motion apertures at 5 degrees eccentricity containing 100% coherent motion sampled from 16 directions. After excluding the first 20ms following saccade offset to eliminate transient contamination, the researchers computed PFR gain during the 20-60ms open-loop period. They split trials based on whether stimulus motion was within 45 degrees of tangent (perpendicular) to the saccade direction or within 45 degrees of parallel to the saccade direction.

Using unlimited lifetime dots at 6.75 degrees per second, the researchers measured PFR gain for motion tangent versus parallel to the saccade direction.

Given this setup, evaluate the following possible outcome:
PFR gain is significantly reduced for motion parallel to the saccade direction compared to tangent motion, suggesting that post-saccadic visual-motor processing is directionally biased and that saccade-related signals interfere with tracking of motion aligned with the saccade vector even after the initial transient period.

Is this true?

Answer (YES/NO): NO